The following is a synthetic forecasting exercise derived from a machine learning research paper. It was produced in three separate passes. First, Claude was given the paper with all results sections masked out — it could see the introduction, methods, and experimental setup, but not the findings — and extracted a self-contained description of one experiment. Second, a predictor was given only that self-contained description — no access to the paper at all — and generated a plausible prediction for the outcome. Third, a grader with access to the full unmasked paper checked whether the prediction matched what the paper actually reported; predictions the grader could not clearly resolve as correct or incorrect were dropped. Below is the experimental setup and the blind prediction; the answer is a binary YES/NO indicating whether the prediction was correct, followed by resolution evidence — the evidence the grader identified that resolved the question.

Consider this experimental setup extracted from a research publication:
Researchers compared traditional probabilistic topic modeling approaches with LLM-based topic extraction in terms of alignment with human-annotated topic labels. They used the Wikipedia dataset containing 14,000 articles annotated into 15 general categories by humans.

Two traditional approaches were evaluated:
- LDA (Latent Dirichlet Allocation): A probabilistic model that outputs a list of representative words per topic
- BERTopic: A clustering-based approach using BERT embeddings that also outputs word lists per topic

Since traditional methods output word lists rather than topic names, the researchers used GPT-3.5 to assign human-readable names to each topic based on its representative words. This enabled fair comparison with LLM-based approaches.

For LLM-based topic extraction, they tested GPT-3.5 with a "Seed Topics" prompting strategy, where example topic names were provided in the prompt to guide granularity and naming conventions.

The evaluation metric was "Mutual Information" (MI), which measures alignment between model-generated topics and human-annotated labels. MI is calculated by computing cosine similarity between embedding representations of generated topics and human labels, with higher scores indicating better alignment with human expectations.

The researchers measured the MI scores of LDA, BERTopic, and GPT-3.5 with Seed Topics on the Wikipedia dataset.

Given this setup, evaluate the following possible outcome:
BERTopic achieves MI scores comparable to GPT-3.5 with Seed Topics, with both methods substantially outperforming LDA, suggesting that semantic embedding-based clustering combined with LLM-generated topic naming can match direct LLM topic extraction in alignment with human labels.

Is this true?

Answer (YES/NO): NO